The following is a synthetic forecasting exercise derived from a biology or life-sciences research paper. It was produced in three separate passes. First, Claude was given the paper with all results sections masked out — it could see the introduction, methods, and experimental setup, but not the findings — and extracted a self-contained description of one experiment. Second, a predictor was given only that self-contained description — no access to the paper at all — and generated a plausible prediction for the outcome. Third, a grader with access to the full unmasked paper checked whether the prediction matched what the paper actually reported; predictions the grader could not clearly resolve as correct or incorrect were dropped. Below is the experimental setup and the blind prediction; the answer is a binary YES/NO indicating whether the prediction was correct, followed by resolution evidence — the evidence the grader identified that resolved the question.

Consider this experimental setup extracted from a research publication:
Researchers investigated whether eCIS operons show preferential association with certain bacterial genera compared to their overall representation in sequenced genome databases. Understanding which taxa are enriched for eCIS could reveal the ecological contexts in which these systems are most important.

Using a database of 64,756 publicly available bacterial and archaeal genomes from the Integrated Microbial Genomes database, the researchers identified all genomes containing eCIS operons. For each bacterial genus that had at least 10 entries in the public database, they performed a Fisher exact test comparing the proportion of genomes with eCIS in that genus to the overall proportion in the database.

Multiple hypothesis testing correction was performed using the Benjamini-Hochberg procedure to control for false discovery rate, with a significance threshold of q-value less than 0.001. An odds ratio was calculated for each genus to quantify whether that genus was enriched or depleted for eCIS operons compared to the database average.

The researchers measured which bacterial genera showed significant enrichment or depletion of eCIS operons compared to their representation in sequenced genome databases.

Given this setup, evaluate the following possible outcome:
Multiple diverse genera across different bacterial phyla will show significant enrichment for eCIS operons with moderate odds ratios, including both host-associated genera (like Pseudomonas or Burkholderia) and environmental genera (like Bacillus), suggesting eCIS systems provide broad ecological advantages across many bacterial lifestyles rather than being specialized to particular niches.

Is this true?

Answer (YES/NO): NO